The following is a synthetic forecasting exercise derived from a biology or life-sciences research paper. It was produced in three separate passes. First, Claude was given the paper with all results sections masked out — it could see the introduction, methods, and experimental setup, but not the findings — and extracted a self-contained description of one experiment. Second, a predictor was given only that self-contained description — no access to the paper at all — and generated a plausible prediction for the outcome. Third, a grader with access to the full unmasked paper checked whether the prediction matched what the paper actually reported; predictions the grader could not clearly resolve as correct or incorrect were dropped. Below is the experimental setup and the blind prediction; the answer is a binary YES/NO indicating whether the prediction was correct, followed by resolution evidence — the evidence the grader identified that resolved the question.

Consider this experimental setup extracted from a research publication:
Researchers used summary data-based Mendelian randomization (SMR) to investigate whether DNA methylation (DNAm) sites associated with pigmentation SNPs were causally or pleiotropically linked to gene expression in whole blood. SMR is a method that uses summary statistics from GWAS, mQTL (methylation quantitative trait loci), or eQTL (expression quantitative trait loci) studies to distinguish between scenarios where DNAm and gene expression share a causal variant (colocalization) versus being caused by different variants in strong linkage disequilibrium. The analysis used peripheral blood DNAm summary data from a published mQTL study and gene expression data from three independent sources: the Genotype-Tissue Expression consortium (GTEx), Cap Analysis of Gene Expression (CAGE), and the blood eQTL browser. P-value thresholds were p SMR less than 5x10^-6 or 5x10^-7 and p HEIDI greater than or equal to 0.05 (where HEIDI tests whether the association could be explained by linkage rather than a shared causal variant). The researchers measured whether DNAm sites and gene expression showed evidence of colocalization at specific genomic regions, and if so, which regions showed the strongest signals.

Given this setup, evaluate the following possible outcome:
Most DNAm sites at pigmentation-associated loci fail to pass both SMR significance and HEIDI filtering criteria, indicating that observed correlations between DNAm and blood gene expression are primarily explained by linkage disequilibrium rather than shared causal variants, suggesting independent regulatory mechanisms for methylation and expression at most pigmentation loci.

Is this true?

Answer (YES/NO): NO